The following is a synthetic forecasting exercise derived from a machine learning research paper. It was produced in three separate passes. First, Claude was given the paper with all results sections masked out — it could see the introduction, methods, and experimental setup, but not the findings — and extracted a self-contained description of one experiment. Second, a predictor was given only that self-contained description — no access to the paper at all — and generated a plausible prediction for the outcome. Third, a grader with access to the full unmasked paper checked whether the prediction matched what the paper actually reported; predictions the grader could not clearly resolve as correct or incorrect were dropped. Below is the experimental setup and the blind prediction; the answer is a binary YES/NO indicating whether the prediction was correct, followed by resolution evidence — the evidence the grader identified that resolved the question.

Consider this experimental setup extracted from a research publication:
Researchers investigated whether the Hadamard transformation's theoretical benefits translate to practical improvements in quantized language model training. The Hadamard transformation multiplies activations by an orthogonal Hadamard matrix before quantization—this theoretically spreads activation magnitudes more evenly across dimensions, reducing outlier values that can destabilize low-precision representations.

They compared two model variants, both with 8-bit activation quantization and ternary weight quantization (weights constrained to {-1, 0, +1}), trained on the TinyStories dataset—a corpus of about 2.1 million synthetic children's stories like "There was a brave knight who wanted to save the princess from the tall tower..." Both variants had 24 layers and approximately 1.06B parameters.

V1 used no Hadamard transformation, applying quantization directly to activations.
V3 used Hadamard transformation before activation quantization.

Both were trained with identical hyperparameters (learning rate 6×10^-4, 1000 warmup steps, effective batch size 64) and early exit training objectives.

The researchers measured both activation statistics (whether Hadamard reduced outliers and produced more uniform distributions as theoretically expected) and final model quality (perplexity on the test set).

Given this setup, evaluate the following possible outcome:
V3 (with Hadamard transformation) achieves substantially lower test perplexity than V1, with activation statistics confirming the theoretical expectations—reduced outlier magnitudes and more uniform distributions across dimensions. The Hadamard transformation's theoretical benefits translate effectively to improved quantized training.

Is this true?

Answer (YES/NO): NO